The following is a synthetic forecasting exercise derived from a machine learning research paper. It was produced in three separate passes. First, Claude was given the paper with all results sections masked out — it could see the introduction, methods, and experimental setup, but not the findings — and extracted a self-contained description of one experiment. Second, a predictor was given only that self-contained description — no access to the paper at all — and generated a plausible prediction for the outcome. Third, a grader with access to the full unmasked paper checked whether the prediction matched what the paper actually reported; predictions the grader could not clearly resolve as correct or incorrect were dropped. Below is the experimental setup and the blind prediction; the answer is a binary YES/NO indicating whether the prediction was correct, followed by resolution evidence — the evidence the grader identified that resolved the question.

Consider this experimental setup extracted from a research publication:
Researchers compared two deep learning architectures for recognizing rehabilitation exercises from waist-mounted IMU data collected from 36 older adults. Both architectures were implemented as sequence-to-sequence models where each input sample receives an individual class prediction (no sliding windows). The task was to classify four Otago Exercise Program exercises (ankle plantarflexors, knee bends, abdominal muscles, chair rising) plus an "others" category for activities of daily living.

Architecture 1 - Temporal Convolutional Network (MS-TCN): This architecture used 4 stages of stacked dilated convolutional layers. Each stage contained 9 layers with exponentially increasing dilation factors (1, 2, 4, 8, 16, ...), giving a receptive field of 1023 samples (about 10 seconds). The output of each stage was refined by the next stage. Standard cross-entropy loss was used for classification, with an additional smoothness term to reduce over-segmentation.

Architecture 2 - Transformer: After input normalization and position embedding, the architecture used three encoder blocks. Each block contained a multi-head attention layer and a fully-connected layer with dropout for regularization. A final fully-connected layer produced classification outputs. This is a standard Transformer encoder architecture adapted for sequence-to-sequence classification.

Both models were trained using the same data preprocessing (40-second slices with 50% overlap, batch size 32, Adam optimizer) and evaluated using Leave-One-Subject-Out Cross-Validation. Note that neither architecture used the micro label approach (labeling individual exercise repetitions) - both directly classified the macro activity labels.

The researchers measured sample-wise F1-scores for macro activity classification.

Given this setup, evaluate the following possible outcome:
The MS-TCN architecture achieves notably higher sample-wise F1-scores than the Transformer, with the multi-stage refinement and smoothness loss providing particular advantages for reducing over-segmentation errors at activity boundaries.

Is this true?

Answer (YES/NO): NO